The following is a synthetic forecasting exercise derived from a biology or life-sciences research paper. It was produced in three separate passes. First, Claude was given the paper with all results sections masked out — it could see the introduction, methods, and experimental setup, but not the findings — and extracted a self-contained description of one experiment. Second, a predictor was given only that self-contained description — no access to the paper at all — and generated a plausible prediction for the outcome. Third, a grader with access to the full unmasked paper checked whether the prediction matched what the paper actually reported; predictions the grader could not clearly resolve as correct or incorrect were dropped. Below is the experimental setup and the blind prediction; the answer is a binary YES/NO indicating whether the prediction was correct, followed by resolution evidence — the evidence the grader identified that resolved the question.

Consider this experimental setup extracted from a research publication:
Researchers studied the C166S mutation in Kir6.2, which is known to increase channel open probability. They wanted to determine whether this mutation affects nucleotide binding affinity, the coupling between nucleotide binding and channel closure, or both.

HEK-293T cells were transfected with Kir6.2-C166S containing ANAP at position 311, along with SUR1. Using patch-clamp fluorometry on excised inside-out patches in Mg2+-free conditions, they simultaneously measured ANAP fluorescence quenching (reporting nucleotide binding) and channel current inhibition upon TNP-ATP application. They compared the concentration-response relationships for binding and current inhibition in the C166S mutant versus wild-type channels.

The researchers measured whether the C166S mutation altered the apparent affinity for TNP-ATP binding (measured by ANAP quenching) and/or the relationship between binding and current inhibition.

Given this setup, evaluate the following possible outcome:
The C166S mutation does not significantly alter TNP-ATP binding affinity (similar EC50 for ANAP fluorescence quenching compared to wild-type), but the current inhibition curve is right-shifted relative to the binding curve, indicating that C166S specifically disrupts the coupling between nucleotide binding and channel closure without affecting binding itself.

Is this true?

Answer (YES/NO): YES